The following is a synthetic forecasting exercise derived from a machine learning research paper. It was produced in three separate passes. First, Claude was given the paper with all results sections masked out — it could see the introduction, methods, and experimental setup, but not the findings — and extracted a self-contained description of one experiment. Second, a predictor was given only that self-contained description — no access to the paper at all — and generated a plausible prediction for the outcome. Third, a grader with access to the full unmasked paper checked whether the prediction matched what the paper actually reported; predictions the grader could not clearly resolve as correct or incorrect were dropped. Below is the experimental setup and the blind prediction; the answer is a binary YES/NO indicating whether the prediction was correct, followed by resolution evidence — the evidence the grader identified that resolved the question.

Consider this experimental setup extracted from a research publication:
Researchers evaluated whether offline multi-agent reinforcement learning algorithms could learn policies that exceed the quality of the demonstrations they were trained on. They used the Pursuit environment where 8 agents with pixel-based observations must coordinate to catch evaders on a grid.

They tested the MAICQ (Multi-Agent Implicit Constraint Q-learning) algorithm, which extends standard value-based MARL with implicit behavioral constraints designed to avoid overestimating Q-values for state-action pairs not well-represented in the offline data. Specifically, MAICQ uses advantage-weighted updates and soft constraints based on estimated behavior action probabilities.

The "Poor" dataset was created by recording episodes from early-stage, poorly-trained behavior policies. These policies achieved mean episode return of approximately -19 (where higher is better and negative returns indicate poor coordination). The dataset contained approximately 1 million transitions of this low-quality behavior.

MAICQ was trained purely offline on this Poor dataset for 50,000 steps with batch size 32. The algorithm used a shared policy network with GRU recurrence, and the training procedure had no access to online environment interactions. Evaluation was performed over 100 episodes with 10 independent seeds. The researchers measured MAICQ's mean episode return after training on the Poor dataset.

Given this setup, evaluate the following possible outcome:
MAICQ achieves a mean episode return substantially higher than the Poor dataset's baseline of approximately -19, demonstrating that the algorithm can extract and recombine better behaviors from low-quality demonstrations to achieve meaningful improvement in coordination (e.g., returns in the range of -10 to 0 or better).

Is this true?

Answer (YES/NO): YES